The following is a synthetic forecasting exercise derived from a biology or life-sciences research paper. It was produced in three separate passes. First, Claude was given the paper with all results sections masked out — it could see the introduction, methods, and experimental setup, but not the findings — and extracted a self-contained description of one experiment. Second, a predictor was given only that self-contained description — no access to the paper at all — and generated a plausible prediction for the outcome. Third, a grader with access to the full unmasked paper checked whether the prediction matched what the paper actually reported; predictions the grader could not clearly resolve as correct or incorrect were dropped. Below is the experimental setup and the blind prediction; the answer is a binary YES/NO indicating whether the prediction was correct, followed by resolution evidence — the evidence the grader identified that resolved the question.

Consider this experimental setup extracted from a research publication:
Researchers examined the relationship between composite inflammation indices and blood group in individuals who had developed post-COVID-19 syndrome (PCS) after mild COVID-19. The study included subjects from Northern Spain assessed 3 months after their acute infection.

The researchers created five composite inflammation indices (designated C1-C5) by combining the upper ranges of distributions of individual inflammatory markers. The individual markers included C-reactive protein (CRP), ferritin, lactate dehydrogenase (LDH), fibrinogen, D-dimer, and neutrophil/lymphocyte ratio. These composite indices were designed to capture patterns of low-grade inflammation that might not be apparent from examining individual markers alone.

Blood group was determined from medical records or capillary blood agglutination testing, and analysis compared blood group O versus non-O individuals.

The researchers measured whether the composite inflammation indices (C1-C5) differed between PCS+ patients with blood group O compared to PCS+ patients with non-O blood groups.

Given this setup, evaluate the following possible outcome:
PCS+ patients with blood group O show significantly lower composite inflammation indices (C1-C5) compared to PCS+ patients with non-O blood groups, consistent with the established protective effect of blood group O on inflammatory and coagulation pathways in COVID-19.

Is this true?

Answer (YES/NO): NO